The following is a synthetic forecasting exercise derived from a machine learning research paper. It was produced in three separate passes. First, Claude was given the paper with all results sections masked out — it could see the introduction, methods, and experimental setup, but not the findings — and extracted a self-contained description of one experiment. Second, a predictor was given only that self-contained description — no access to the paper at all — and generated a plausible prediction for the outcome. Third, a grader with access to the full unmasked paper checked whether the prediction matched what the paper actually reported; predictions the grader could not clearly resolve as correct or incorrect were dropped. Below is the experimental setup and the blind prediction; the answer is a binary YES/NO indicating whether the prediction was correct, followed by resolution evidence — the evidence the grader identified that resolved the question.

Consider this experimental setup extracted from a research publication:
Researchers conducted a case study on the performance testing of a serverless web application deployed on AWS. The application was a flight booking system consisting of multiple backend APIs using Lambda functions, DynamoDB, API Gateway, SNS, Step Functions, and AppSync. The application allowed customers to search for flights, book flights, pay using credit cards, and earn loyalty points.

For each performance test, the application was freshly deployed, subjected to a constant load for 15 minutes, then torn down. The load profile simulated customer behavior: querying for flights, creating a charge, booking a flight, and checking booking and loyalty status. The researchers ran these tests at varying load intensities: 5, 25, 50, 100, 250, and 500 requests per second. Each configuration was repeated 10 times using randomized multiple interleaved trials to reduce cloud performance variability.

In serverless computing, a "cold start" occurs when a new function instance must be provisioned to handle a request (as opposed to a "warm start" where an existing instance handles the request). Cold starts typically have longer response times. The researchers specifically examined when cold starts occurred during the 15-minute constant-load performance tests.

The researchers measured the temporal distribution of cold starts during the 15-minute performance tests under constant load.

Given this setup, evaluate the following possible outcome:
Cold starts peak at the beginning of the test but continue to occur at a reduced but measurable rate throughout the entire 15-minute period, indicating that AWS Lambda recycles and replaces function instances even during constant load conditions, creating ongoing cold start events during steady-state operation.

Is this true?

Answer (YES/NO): YES